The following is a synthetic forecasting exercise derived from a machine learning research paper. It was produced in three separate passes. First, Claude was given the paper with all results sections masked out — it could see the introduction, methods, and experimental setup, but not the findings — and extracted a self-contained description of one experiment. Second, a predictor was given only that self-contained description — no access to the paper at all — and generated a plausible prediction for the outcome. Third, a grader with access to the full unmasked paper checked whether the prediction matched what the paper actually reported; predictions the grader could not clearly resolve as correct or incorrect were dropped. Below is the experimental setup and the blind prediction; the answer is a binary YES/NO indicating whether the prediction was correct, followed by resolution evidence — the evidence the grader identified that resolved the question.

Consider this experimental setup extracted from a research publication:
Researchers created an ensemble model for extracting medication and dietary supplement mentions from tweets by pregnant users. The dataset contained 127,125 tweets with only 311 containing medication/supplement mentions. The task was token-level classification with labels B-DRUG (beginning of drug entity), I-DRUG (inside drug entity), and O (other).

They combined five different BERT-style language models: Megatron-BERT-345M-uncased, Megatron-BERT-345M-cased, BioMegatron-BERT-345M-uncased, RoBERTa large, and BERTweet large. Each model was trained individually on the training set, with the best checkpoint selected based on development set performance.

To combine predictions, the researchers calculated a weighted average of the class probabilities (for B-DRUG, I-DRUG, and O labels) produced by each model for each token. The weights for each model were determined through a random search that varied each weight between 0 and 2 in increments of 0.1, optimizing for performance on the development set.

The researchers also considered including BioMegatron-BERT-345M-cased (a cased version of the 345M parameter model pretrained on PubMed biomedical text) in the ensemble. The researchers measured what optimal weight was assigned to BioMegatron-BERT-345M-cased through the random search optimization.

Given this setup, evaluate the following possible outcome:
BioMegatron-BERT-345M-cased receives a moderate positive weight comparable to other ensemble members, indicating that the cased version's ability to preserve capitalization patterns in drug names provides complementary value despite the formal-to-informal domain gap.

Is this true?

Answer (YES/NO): NO